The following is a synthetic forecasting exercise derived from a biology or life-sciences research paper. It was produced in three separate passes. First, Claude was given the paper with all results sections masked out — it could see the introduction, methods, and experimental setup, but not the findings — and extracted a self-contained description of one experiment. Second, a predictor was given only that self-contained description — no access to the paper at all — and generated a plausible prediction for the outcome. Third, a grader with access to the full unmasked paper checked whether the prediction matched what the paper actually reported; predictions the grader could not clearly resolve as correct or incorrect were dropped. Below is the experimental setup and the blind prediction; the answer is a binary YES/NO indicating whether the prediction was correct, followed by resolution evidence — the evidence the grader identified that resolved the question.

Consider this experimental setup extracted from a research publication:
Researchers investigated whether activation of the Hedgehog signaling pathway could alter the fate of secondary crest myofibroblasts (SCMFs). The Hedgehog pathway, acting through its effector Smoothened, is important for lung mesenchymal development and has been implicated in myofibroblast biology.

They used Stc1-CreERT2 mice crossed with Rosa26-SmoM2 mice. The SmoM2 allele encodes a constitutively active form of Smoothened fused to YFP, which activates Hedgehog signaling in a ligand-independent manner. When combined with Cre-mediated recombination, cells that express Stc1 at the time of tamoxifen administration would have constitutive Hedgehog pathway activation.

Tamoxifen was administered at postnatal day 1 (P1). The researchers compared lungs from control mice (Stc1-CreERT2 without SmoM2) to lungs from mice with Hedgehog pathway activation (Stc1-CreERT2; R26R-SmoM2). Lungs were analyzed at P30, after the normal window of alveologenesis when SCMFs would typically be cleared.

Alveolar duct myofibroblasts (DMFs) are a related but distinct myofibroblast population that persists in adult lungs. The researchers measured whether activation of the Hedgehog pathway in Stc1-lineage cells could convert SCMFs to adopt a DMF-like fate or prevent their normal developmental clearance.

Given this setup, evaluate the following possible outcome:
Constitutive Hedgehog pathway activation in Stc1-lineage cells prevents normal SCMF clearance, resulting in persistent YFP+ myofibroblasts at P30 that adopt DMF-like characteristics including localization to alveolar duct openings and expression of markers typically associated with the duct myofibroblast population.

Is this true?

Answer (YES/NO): NO